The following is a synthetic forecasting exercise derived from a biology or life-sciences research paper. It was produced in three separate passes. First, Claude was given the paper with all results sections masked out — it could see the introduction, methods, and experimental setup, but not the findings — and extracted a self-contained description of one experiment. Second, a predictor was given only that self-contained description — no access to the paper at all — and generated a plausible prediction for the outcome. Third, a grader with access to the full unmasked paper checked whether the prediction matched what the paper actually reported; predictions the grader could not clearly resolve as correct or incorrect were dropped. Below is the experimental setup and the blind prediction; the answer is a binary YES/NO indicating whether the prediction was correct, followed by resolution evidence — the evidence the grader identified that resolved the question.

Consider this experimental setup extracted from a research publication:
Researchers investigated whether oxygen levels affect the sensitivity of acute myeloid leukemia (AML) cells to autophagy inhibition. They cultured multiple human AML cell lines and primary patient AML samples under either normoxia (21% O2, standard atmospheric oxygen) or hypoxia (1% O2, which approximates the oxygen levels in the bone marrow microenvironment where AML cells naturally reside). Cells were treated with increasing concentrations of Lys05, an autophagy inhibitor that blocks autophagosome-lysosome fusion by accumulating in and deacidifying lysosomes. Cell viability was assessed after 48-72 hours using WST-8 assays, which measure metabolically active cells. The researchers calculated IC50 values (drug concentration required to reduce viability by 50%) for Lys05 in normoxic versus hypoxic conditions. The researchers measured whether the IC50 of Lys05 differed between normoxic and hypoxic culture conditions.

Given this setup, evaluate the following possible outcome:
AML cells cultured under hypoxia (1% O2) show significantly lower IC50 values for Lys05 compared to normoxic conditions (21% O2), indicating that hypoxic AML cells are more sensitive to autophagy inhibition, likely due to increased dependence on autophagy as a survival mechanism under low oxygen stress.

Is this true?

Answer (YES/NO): YES